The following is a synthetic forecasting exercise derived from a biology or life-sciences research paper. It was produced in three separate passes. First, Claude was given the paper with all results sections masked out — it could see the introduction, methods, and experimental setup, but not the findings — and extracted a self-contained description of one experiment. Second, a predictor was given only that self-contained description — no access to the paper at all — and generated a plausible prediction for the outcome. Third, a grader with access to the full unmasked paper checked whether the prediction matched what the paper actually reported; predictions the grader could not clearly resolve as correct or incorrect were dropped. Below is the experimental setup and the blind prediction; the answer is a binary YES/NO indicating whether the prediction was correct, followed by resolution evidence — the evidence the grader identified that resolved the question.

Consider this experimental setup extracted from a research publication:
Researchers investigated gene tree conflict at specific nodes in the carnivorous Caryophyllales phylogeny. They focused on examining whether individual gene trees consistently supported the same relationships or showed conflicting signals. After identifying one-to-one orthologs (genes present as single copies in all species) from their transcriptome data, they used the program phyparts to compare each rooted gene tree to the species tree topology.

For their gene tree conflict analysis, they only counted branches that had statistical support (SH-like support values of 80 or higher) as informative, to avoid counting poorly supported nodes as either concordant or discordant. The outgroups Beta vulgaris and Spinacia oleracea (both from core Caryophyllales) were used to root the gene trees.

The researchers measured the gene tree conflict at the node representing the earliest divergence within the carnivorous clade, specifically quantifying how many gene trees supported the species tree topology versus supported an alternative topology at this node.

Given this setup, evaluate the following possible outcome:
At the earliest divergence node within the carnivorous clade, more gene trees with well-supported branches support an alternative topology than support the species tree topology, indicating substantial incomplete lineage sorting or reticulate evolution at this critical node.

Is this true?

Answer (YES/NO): NO